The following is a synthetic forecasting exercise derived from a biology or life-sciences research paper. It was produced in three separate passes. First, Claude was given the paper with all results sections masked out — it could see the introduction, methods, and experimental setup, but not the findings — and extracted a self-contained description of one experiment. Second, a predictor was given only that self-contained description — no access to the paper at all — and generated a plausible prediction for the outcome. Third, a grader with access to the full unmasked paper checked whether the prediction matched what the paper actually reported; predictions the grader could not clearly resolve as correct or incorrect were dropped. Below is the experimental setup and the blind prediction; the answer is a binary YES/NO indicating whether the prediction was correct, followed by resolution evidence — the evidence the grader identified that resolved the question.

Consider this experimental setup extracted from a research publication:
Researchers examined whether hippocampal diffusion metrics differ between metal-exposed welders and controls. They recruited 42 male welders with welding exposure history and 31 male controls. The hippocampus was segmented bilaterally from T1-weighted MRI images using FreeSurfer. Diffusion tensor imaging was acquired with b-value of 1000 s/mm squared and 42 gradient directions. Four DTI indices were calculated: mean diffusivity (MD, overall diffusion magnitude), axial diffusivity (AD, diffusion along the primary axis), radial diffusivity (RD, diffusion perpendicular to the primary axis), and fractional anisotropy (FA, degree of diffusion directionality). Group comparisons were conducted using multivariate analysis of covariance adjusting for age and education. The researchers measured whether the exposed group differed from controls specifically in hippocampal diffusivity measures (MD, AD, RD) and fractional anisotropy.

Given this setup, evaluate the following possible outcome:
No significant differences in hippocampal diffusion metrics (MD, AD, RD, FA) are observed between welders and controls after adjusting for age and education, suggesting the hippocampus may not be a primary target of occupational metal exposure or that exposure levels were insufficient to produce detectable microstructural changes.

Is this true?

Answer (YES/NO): NO